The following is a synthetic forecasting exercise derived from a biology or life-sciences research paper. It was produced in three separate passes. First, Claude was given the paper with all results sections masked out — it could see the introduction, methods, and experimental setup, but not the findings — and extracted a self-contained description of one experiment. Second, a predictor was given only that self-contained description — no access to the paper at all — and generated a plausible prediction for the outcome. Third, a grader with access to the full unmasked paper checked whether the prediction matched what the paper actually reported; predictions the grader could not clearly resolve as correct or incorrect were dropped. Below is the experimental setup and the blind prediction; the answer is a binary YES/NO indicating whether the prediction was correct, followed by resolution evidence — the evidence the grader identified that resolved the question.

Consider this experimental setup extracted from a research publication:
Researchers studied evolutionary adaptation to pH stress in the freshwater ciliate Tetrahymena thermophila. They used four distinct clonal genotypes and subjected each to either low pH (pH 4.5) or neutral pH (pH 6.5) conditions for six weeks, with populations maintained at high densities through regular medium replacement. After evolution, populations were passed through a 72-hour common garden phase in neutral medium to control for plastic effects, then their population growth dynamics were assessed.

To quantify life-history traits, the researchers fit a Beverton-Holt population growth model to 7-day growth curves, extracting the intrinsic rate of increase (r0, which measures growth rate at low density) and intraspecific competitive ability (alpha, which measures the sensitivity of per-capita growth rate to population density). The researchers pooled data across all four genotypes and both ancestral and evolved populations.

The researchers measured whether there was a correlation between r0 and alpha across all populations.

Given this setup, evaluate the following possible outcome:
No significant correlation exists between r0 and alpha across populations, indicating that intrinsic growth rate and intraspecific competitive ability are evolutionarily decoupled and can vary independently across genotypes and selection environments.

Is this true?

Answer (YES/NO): NO